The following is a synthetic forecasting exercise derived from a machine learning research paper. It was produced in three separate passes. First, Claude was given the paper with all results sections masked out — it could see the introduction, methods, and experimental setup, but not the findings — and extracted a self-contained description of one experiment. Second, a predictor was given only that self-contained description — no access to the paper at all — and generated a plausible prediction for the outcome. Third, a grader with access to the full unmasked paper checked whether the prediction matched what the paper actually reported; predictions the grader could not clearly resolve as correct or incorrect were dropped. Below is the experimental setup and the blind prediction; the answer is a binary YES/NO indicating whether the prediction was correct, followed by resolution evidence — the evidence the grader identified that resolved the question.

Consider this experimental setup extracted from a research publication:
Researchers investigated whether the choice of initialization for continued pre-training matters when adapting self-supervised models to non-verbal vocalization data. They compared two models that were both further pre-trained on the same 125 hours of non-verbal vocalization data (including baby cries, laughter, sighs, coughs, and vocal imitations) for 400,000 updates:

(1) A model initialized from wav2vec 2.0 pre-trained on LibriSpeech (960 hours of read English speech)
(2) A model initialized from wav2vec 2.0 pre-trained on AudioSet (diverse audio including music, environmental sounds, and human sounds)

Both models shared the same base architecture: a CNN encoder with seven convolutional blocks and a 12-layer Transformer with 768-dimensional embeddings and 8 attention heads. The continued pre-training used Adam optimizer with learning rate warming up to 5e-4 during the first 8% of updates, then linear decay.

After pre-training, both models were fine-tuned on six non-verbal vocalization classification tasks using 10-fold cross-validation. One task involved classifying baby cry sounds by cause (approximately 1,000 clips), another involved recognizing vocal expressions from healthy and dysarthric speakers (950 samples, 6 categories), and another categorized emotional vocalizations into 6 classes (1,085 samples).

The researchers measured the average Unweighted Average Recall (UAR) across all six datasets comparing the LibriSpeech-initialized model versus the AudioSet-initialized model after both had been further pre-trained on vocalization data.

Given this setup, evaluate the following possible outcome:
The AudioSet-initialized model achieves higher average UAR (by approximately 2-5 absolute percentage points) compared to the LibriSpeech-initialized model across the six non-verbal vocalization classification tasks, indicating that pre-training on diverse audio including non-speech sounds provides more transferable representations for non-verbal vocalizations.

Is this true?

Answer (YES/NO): NO